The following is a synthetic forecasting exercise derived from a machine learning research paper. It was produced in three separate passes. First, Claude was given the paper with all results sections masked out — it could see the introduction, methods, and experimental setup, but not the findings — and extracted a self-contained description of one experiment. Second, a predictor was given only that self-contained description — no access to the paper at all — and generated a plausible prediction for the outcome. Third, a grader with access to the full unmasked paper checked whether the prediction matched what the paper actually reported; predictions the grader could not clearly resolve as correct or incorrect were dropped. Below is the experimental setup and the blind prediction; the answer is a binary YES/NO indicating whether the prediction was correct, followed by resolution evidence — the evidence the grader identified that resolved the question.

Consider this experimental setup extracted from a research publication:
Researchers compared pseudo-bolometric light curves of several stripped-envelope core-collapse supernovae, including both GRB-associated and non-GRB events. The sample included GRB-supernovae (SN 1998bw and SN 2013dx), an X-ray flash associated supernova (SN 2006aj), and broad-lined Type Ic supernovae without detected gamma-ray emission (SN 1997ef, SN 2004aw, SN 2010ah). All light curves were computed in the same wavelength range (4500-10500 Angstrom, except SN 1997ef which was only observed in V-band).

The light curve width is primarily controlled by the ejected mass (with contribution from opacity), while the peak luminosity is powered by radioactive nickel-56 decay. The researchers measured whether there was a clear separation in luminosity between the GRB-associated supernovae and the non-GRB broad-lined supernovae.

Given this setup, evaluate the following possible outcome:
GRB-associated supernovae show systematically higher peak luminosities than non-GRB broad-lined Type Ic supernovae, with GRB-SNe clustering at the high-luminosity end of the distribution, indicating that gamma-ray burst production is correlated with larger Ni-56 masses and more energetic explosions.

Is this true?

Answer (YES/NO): YES